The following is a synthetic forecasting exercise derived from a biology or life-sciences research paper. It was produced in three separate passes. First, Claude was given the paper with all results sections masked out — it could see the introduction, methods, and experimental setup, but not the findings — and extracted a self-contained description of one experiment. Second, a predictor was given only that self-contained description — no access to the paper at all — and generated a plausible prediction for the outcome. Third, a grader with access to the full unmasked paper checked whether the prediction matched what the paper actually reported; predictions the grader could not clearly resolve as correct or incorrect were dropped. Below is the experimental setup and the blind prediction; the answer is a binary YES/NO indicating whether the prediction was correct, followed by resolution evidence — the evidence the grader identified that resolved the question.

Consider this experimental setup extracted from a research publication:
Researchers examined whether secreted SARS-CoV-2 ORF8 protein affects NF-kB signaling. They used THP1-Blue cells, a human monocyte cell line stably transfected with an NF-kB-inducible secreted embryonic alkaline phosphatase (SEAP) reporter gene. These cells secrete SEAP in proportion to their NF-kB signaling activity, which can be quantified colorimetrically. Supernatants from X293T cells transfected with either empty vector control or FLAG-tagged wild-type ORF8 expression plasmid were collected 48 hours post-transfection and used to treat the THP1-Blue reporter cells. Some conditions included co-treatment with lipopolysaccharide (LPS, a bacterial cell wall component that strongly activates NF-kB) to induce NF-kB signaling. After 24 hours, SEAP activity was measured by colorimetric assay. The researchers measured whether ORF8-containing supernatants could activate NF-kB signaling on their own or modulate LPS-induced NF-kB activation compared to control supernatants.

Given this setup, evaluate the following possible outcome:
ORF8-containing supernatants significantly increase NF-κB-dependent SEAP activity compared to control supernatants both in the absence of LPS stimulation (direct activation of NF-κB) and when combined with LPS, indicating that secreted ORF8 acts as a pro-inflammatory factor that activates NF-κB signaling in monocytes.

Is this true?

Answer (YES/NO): NO